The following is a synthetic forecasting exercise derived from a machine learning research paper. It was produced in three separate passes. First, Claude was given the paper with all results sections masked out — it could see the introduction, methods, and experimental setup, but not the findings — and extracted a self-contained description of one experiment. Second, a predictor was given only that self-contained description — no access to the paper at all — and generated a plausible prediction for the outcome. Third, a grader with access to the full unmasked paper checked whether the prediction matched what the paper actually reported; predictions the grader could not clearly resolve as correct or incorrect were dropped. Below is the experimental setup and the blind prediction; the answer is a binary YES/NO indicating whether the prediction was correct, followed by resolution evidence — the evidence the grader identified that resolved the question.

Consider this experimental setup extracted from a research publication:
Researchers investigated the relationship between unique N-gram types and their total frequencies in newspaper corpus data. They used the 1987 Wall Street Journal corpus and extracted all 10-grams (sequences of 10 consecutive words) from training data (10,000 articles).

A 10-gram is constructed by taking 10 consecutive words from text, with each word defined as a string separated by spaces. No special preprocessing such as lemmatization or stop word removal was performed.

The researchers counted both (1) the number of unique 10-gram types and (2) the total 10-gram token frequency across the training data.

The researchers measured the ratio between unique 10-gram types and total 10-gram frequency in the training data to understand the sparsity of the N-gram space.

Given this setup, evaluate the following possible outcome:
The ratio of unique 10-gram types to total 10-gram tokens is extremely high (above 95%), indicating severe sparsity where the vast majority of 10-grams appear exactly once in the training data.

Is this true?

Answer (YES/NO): YES